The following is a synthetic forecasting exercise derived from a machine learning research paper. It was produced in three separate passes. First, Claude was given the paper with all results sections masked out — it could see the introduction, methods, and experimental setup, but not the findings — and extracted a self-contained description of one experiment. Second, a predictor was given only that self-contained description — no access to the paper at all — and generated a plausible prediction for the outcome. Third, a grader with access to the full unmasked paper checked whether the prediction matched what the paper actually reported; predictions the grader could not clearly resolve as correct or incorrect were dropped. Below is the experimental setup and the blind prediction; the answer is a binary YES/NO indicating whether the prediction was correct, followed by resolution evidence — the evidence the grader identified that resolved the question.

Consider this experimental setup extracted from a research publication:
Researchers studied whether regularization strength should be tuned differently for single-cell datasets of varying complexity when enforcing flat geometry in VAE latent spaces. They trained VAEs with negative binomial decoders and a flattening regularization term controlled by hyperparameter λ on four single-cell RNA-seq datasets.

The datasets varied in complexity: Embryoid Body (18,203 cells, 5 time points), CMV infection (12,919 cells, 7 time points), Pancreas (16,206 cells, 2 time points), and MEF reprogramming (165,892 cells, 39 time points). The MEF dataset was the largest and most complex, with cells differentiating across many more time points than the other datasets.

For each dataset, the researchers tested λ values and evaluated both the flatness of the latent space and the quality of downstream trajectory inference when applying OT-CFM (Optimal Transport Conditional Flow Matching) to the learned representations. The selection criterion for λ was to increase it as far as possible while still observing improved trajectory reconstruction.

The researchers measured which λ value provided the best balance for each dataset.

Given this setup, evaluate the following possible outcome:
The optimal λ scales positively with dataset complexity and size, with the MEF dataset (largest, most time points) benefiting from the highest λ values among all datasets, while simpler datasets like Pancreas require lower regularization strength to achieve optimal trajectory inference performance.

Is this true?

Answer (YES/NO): NO